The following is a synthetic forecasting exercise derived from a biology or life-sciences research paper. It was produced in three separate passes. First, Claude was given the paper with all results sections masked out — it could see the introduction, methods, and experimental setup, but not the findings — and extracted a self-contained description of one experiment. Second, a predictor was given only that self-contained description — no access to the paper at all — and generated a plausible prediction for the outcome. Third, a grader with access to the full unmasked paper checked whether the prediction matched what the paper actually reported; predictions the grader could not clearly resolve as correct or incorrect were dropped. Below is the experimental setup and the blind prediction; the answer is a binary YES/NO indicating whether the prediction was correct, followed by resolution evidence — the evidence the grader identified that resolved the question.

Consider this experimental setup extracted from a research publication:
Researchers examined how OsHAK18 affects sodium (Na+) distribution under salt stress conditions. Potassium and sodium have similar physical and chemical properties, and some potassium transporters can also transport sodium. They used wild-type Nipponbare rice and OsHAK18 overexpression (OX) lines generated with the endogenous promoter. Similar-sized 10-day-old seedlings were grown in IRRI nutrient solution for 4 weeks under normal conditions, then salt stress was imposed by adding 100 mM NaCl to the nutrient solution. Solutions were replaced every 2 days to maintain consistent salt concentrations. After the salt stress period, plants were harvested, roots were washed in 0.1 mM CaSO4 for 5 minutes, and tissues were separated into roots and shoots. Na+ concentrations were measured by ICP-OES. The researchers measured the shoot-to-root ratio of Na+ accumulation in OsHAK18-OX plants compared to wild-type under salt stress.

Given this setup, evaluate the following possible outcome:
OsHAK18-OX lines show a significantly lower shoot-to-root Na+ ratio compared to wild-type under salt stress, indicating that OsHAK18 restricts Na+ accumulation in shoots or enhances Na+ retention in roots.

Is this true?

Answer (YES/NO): YES